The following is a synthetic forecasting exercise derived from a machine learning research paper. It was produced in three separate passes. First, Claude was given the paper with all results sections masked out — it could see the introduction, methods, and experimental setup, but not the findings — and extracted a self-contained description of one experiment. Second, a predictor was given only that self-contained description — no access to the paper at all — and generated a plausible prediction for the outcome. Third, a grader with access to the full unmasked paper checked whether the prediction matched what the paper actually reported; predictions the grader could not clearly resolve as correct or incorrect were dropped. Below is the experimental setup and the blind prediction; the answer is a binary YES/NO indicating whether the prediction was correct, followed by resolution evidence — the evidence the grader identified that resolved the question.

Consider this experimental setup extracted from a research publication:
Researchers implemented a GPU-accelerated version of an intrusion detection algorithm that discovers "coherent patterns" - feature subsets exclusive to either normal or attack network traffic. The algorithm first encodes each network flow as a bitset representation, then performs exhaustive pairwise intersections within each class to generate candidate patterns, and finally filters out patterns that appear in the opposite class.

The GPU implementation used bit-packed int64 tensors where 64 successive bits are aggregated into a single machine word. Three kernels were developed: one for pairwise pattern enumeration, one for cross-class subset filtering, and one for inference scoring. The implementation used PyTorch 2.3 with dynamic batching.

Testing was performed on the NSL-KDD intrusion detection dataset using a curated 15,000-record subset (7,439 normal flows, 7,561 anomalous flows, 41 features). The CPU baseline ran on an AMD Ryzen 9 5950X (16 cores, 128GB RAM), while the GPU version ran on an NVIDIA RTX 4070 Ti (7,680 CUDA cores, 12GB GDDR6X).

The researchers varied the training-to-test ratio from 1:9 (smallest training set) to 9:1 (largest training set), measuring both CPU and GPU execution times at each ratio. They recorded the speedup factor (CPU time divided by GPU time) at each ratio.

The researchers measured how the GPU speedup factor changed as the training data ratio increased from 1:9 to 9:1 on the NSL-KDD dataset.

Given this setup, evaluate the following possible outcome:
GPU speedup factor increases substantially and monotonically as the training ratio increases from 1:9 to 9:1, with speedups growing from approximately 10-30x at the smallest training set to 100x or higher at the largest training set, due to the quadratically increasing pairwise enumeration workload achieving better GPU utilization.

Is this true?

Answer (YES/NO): NO